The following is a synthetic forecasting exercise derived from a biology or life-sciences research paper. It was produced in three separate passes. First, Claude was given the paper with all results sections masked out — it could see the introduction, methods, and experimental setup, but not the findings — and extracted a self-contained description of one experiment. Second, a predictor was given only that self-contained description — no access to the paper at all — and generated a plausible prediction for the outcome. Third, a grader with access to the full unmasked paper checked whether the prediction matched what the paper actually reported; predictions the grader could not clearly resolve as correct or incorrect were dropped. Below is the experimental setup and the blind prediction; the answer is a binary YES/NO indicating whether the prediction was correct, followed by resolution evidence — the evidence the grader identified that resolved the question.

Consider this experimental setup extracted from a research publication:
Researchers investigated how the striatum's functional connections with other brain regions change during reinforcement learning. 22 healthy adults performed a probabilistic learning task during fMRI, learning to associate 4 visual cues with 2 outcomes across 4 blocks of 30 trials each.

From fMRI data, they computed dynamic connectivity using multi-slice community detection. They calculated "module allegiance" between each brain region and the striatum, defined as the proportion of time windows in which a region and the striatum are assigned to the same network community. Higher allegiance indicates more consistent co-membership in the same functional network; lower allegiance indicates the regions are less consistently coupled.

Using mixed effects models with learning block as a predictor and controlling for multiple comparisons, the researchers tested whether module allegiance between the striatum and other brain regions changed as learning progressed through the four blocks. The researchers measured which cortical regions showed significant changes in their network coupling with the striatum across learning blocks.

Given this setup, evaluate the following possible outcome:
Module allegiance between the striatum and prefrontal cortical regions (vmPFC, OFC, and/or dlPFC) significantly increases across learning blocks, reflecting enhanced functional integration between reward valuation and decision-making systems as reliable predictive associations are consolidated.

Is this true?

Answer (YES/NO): YES